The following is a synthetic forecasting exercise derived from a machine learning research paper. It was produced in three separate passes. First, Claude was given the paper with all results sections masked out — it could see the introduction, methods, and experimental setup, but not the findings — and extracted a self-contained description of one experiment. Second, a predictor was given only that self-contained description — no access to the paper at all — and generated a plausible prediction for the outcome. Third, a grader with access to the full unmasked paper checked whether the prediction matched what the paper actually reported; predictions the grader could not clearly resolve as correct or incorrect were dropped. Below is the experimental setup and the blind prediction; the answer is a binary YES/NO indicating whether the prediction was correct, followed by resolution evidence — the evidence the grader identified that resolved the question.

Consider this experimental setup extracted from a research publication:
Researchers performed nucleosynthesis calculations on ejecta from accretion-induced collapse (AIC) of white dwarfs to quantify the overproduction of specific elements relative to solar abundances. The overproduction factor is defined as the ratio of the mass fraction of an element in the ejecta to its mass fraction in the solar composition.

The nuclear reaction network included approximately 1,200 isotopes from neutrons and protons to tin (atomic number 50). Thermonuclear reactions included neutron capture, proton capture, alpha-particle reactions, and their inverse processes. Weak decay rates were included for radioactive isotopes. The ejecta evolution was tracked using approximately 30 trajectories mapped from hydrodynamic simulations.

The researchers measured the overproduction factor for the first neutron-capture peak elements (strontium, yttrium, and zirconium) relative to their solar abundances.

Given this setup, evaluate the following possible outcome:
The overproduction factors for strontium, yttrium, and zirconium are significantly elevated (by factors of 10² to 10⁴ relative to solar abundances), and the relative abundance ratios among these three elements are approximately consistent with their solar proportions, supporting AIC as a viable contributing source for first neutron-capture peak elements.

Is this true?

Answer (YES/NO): NO